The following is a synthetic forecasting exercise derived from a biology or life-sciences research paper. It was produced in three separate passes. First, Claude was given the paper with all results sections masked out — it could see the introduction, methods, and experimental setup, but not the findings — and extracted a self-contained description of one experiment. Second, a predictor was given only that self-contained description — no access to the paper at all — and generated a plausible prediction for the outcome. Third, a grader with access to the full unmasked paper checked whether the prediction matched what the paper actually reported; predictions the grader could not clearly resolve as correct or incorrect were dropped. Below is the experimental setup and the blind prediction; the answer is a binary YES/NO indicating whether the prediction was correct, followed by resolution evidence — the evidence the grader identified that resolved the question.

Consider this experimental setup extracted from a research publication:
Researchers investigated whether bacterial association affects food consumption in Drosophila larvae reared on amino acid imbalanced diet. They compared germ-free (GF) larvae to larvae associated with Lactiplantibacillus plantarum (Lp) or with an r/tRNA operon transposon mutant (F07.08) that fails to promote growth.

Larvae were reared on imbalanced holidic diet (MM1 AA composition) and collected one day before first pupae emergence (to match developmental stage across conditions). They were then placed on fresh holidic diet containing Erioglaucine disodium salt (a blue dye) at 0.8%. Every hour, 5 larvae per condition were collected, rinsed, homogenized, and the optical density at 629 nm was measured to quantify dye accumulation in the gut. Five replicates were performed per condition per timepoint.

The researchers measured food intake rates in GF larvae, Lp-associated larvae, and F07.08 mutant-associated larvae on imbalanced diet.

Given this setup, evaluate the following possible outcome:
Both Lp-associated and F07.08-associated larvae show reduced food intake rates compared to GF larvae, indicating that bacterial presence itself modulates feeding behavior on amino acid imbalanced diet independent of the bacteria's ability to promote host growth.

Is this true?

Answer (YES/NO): NO